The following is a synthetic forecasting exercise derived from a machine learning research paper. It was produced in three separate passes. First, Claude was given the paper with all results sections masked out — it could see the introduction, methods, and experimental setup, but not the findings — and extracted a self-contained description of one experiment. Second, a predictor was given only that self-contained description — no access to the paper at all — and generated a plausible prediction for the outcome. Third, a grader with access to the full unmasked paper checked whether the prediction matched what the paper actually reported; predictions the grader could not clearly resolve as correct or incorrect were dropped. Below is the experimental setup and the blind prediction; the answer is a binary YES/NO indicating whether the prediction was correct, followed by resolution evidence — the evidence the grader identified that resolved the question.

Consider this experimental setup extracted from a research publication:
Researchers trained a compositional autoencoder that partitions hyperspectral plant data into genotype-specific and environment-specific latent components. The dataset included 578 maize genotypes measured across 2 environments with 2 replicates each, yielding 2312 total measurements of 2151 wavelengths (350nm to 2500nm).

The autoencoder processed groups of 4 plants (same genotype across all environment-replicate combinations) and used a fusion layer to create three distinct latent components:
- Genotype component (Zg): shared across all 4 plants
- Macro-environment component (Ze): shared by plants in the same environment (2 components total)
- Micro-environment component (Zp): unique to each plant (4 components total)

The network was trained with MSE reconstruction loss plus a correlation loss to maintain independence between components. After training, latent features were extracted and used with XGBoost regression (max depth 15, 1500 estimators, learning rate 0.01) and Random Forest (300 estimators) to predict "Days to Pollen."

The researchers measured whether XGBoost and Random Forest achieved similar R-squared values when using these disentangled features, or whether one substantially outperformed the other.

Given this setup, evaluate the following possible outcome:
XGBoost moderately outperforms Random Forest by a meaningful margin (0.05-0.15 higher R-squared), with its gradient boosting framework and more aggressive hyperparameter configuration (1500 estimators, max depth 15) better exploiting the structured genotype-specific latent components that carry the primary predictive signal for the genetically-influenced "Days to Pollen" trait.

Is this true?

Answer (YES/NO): NO